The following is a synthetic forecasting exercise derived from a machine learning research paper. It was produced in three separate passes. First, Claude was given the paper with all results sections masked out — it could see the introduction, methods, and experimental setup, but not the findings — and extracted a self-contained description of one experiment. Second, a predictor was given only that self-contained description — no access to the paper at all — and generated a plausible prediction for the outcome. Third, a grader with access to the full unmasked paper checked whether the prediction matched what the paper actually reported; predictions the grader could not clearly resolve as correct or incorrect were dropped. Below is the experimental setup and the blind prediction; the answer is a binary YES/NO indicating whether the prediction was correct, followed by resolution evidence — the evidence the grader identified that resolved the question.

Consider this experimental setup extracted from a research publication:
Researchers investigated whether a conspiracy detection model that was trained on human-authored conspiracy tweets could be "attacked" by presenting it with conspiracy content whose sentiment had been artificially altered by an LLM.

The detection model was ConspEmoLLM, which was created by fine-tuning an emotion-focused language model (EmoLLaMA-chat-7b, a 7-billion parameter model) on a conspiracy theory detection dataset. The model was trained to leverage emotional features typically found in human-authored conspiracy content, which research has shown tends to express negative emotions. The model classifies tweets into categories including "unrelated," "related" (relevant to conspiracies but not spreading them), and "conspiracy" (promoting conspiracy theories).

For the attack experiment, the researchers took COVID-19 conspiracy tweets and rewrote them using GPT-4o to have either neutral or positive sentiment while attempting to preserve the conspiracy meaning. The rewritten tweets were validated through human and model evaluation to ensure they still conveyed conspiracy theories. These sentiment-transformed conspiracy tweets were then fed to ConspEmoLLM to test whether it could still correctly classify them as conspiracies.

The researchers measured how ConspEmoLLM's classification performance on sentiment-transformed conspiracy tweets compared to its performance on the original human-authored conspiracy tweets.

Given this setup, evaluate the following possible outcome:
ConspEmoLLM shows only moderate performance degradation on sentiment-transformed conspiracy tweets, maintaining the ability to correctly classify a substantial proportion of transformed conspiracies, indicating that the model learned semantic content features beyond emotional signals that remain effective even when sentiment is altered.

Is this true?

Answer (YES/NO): NO